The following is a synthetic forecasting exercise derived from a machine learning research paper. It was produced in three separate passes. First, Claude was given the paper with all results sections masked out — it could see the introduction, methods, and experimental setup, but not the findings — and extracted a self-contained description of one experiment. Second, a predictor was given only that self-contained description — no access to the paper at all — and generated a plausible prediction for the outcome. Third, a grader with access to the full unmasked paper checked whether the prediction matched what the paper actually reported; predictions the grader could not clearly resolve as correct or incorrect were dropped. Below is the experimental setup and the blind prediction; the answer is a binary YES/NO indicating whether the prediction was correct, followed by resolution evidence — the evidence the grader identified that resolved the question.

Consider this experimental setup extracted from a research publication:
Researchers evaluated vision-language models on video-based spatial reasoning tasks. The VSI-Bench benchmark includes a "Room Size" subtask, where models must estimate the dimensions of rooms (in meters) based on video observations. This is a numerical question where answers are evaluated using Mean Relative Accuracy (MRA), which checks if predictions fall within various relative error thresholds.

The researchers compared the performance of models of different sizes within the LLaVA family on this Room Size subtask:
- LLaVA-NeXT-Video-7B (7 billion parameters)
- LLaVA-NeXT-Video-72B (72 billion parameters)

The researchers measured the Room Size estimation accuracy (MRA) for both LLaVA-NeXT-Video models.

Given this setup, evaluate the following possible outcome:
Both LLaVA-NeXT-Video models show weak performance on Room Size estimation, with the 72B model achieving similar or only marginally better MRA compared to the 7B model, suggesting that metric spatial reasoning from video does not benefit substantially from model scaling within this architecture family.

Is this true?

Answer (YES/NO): NO